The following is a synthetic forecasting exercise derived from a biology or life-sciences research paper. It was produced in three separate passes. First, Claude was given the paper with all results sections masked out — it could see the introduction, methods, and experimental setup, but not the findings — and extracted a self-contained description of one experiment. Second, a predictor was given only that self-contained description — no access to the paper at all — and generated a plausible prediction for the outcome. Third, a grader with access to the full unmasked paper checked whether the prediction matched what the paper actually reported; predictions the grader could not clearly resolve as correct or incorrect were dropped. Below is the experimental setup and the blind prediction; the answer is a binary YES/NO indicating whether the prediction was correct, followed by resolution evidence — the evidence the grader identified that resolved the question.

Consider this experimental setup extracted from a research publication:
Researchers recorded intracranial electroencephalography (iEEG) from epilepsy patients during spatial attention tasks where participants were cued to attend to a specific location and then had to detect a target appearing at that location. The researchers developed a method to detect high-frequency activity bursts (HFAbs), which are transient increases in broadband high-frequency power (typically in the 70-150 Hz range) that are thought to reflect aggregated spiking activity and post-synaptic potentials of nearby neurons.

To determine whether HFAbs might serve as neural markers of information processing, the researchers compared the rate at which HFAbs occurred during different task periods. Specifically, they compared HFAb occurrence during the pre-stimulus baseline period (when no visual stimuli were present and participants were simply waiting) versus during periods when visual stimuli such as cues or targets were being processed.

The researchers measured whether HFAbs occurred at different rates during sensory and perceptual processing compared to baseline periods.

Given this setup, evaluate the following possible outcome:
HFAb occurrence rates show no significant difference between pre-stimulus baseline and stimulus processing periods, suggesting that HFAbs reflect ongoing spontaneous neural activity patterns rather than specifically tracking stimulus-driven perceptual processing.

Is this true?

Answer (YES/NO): NO